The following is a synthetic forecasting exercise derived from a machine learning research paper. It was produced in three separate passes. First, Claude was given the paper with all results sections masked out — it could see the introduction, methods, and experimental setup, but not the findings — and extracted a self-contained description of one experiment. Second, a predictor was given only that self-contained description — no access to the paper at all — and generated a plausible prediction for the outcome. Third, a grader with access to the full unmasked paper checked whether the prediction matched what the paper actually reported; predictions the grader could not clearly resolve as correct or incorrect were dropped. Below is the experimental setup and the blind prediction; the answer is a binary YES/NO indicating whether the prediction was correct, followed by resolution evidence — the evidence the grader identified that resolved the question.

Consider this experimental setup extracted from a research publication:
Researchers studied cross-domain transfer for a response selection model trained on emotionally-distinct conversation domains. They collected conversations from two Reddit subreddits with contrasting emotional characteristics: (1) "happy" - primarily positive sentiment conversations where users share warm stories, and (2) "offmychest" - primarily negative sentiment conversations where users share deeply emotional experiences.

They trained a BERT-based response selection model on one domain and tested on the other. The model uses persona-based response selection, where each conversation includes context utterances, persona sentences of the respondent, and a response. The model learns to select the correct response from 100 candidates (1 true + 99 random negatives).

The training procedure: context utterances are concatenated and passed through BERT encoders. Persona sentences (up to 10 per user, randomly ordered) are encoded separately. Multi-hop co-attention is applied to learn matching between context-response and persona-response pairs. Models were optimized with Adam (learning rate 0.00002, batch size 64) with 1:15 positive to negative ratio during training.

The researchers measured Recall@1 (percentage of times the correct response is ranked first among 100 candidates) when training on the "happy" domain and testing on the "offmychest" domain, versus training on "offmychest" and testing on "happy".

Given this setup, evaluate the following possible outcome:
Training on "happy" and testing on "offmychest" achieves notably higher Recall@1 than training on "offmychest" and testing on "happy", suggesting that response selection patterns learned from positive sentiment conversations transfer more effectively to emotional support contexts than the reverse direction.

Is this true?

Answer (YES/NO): YES